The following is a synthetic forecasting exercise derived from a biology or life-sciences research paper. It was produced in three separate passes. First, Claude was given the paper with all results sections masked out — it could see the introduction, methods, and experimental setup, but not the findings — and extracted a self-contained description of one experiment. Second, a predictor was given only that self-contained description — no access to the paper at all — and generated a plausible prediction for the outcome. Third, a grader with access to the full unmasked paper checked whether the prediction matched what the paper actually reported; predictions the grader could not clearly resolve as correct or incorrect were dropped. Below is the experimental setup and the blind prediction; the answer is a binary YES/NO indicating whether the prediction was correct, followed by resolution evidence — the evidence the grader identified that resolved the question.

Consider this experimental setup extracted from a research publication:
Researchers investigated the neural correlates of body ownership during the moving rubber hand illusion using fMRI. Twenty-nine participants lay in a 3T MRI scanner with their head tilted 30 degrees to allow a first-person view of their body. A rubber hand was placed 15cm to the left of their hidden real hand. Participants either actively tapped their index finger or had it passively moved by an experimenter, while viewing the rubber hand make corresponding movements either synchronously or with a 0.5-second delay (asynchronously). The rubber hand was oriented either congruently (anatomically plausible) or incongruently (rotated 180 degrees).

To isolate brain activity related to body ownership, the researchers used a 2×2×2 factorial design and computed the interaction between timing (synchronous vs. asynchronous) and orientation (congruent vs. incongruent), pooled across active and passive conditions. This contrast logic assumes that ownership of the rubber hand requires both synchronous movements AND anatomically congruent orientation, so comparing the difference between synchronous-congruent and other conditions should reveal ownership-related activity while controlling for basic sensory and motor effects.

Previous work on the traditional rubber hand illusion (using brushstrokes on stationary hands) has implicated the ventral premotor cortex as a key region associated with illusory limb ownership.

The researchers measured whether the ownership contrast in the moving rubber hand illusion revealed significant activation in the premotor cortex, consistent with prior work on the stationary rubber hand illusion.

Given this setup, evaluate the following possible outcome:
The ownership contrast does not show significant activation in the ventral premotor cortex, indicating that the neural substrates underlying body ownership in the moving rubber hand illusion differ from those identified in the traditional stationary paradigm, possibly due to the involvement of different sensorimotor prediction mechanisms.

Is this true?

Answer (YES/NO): YES